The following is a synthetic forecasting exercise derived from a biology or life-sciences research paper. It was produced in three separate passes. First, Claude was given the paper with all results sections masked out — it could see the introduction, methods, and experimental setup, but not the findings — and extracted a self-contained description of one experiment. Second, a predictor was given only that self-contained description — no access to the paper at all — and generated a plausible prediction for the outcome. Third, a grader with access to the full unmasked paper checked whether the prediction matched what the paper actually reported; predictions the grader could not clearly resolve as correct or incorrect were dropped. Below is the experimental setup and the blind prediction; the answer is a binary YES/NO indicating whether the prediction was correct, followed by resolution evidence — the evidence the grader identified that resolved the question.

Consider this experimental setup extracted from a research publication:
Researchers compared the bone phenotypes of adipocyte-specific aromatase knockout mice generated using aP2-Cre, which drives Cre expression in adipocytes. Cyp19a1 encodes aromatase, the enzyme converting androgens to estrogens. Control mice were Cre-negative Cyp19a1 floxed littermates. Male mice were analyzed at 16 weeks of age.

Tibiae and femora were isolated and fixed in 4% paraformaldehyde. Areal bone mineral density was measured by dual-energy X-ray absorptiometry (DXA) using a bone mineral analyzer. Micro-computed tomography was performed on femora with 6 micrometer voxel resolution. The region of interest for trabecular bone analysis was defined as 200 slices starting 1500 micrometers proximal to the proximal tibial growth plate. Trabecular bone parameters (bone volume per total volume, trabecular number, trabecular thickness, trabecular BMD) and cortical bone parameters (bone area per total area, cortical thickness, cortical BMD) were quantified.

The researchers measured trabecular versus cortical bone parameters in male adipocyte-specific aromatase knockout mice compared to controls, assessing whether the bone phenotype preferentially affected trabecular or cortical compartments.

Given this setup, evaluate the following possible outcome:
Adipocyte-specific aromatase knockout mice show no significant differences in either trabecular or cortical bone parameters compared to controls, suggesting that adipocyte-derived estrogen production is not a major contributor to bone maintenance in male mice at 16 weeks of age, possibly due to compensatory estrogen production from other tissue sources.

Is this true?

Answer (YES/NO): NO